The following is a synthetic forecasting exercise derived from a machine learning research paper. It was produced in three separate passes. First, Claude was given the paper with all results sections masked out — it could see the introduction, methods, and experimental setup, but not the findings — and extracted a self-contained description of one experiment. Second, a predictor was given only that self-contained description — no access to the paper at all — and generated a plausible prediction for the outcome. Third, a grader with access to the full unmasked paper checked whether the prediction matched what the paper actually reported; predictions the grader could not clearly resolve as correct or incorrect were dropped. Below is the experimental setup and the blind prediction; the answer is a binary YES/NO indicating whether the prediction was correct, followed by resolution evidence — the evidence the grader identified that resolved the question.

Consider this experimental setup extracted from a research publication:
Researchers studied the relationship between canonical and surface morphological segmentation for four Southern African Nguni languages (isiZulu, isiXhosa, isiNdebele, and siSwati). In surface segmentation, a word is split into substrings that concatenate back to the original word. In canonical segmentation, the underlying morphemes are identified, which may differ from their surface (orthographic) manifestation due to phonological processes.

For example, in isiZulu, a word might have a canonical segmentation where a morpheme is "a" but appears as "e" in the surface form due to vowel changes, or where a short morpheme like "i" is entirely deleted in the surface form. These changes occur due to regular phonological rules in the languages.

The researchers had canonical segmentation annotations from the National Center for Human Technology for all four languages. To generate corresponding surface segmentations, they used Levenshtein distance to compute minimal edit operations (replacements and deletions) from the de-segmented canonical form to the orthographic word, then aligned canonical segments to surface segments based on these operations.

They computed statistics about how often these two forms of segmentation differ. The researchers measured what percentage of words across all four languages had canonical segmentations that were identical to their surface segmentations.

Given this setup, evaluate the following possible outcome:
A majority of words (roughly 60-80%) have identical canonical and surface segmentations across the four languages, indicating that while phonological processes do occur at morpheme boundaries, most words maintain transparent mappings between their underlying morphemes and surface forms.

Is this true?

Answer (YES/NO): NO